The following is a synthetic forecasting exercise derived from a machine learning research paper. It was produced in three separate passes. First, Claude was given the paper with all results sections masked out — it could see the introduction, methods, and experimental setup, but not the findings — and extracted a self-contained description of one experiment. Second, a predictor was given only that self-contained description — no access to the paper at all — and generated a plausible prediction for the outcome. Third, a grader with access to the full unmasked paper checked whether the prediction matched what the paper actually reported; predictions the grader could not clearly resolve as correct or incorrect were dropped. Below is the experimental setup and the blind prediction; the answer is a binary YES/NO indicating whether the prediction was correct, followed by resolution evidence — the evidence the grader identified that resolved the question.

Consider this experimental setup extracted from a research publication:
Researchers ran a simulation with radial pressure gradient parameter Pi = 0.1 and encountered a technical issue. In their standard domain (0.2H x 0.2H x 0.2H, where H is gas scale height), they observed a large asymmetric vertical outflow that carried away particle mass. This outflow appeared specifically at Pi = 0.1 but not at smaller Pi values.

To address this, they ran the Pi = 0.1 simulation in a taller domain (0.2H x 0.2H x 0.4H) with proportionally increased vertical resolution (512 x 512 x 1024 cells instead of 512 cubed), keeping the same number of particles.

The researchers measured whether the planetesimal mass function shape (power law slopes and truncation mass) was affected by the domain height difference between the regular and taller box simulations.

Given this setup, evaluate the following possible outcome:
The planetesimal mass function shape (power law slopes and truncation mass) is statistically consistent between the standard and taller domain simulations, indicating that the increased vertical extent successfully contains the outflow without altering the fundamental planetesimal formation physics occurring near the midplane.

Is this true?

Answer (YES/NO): YES